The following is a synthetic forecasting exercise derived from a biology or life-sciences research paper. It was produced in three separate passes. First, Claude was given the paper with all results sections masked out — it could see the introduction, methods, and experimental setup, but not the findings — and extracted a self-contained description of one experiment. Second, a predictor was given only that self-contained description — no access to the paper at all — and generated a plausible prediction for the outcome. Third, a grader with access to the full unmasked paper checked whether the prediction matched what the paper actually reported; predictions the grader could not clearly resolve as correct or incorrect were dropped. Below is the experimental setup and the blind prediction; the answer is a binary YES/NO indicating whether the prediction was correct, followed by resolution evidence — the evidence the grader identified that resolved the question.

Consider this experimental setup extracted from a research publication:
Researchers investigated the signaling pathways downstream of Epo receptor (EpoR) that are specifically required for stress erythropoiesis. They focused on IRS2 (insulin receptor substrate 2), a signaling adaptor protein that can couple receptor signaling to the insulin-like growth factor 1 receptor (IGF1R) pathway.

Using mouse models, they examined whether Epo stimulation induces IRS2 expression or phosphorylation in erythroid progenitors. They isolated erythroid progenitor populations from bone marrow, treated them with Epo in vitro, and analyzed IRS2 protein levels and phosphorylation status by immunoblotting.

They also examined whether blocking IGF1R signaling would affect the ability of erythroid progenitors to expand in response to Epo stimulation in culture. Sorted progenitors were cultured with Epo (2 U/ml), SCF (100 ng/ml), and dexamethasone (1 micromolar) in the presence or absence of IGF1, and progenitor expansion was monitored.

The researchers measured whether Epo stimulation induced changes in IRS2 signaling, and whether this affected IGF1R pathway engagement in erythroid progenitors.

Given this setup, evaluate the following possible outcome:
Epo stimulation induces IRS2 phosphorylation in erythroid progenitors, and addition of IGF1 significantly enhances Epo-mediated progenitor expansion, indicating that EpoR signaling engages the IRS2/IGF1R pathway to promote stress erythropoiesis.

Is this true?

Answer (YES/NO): NO